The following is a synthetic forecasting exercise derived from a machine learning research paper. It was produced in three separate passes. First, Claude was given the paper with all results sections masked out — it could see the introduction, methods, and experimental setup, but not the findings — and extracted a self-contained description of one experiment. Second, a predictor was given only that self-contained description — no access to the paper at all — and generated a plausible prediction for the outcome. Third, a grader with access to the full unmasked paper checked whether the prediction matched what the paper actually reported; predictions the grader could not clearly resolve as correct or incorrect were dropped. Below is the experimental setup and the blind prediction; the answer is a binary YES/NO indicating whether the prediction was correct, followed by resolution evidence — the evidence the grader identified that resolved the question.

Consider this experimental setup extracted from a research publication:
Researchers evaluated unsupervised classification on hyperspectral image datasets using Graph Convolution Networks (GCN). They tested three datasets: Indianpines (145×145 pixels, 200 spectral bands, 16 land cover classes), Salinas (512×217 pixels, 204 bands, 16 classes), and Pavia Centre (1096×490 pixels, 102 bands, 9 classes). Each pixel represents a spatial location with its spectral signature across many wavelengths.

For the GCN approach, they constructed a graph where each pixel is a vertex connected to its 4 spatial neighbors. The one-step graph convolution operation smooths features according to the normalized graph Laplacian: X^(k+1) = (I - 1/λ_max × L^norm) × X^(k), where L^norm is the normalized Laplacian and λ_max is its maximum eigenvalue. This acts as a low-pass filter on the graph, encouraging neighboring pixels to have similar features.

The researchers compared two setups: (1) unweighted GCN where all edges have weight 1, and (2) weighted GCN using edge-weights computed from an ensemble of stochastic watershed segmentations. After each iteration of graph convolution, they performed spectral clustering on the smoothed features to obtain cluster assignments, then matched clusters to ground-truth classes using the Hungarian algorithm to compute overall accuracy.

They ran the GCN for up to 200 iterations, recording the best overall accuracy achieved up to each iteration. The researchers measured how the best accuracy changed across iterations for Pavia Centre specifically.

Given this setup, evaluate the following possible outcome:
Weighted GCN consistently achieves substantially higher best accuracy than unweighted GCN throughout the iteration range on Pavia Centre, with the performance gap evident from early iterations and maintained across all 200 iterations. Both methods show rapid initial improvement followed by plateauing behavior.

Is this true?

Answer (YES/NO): NO